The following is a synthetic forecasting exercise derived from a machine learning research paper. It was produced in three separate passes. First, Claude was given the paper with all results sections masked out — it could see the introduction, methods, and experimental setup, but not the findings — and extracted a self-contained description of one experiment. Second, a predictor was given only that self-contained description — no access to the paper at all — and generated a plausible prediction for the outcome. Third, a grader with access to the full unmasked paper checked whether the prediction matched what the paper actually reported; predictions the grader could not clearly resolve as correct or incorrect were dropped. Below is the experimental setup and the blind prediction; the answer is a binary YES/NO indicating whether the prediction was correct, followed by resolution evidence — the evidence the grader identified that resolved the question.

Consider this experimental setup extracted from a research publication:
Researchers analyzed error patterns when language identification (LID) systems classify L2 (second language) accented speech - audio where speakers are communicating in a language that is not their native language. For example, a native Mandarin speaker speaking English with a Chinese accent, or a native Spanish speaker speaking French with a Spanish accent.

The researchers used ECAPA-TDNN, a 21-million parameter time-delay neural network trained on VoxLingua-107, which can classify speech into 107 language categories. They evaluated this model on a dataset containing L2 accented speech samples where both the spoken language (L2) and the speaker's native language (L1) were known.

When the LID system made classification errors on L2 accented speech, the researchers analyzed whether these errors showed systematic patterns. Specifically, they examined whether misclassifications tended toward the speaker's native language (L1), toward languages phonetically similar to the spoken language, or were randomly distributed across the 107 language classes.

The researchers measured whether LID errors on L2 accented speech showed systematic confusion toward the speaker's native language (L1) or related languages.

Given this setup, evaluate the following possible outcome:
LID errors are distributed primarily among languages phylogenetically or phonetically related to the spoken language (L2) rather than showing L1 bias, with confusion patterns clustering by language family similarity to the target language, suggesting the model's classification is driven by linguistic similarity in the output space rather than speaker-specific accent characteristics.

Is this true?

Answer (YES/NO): NO